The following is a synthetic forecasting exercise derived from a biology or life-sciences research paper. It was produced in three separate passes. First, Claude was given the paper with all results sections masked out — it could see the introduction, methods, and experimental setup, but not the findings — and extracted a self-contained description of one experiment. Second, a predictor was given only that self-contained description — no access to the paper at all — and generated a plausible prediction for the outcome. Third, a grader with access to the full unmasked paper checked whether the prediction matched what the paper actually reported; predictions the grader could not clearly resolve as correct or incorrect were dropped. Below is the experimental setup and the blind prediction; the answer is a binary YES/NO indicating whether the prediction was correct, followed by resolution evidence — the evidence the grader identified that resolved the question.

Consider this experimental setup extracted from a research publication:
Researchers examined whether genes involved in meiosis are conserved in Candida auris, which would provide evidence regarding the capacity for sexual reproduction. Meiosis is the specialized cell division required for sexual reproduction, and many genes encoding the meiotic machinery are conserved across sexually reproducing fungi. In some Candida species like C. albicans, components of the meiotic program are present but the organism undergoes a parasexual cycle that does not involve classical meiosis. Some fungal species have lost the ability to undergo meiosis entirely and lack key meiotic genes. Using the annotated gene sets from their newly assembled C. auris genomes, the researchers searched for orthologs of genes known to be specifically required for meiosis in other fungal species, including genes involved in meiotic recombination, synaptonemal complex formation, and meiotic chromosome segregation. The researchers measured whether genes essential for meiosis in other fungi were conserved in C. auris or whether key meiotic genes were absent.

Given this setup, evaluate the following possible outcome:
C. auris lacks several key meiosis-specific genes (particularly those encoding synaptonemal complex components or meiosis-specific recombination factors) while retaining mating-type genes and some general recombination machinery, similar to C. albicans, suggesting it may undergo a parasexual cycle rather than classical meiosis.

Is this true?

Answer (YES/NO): NO